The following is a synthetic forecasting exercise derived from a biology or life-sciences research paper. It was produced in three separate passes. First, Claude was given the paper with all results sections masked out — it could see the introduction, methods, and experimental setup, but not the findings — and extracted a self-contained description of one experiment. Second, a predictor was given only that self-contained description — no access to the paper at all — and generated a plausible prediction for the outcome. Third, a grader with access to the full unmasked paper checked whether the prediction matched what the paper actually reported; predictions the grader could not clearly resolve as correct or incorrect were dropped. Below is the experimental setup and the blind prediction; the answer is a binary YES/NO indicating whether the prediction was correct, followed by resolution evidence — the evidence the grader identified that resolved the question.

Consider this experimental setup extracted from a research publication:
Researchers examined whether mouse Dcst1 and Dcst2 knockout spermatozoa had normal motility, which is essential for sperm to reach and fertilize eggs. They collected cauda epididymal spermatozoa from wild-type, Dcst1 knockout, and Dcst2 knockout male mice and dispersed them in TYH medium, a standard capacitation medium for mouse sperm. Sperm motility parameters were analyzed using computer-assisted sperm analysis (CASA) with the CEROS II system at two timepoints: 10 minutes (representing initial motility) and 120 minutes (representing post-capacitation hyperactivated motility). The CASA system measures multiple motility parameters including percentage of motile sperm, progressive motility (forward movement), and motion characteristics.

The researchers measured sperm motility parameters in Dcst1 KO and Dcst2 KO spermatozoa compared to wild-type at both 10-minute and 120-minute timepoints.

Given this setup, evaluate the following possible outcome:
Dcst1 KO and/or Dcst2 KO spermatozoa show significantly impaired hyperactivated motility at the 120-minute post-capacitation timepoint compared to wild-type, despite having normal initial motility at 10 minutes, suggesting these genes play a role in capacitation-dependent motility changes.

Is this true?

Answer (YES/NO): NO